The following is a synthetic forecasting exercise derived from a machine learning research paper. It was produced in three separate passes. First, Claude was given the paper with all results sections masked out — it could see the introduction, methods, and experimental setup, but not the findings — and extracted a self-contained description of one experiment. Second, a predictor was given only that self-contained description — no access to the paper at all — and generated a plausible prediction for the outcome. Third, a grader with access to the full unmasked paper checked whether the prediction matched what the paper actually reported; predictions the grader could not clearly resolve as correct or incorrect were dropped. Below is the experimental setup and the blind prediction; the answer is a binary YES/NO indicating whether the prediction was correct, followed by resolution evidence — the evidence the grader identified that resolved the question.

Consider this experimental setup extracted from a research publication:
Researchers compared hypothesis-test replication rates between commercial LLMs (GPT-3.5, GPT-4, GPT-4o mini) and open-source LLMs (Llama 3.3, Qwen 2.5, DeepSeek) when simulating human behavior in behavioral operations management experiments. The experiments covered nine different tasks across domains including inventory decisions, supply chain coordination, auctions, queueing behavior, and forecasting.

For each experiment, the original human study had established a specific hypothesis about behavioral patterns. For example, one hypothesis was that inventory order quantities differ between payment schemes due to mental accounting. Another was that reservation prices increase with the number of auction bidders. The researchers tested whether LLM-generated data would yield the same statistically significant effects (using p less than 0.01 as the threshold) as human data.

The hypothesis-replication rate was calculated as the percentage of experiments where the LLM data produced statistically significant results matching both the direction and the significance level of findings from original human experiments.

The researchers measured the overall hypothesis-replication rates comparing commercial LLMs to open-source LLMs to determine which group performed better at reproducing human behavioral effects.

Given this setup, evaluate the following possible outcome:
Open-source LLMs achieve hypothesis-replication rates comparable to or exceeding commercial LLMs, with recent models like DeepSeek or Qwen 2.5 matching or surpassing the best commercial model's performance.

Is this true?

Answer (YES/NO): YES